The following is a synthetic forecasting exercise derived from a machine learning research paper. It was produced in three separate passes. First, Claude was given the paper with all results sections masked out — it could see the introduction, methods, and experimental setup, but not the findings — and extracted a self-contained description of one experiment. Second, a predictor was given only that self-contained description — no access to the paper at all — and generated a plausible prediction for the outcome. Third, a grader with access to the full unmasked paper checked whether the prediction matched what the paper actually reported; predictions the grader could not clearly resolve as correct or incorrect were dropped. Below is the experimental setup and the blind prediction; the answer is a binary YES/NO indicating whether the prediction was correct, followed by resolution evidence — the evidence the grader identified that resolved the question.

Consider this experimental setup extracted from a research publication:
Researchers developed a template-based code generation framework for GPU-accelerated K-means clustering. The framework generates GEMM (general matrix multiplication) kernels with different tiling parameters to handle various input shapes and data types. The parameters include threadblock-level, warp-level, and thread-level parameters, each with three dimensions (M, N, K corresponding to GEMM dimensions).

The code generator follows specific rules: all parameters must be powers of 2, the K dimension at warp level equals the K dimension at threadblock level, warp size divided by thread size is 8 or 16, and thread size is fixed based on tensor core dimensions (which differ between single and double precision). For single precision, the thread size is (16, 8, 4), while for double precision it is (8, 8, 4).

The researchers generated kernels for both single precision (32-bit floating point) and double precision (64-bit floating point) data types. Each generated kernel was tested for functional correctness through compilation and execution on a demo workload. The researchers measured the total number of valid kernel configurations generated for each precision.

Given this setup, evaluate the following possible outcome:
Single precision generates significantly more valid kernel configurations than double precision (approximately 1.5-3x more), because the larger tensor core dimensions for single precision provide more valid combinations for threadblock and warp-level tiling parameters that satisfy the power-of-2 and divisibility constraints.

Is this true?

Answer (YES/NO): NO